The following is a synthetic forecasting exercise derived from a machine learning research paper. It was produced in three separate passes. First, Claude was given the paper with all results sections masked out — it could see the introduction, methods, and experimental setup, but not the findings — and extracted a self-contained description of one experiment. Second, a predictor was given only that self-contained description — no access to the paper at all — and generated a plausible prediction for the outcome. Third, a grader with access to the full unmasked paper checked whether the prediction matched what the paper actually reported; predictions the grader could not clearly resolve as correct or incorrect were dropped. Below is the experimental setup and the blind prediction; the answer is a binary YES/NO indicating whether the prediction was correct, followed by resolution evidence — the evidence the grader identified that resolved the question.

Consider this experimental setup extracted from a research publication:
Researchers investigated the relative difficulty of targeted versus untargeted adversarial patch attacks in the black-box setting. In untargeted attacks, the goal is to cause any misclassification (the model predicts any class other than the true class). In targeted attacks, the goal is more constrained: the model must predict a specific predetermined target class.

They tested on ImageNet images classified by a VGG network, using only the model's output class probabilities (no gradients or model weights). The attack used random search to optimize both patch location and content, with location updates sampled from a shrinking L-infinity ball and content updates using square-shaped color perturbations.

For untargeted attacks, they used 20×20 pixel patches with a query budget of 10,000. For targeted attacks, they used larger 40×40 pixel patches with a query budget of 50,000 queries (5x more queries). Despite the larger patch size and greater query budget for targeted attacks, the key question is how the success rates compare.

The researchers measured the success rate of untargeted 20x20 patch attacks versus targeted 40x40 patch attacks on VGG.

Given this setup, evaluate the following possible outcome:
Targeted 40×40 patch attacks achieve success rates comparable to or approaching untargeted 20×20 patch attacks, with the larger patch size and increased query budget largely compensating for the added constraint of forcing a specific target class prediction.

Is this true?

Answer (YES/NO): NO